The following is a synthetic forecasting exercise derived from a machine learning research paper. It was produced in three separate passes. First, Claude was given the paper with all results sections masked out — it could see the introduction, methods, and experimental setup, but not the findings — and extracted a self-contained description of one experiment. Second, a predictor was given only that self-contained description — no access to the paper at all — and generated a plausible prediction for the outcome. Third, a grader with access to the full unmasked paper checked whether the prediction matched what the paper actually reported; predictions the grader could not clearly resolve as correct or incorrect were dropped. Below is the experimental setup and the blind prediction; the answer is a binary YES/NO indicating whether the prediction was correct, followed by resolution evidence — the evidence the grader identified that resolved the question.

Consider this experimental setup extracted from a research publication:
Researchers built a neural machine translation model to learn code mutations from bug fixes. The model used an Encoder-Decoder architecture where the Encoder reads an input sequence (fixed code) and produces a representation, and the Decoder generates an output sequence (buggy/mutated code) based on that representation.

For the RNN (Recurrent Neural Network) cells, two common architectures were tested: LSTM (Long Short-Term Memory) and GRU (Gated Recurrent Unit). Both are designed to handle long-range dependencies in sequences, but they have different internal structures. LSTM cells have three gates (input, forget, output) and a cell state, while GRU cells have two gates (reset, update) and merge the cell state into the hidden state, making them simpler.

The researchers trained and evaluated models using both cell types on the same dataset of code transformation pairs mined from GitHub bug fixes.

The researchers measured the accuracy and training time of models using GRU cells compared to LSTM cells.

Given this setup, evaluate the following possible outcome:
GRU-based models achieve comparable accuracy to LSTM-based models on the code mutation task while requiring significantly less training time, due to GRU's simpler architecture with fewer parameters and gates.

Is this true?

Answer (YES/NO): NO